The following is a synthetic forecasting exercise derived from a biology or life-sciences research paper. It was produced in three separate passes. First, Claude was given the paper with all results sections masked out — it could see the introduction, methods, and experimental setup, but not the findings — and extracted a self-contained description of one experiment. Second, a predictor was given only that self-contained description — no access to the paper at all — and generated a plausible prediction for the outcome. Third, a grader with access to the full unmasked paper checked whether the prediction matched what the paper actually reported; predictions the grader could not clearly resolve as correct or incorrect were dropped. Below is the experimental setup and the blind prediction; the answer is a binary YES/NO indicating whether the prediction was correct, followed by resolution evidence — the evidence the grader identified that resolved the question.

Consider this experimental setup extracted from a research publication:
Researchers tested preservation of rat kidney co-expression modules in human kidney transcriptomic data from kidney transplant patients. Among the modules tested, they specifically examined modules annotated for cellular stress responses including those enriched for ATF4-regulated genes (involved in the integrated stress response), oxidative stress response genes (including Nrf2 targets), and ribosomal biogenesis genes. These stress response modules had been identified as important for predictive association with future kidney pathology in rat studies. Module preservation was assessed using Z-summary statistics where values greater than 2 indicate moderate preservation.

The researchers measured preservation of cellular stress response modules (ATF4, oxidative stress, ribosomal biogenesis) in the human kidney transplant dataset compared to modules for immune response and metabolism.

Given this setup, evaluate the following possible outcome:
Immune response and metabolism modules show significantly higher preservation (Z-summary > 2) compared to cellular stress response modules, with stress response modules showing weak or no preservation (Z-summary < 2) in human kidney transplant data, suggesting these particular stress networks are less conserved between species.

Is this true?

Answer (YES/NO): YES